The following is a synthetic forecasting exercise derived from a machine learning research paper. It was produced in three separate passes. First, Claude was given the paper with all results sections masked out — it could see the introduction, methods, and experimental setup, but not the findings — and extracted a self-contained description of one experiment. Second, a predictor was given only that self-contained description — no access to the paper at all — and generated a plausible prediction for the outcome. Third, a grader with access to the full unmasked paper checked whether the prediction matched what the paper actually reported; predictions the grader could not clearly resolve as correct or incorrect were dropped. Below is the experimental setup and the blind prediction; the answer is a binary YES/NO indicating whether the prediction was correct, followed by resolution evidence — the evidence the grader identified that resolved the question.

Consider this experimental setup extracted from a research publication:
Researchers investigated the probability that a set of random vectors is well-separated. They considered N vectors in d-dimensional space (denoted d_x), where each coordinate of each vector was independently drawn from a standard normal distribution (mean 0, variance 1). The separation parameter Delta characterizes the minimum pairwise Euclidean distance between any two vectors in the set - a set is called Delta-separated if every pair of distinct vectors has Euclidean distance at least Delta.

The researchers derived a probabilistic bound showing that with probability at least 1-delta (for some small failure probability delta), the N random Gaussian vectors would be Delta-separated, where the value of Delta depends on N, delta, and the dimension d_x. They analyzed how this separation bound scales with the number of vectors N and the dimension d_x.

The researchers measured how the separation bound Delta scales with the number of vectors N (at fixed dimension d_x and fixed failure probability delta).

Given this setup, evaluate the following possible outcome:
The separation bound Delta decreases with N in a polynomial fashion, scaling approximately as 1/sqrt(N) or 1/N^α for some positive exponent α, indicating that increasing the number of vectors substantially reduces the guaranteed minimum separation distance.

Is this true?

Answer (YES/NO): NO